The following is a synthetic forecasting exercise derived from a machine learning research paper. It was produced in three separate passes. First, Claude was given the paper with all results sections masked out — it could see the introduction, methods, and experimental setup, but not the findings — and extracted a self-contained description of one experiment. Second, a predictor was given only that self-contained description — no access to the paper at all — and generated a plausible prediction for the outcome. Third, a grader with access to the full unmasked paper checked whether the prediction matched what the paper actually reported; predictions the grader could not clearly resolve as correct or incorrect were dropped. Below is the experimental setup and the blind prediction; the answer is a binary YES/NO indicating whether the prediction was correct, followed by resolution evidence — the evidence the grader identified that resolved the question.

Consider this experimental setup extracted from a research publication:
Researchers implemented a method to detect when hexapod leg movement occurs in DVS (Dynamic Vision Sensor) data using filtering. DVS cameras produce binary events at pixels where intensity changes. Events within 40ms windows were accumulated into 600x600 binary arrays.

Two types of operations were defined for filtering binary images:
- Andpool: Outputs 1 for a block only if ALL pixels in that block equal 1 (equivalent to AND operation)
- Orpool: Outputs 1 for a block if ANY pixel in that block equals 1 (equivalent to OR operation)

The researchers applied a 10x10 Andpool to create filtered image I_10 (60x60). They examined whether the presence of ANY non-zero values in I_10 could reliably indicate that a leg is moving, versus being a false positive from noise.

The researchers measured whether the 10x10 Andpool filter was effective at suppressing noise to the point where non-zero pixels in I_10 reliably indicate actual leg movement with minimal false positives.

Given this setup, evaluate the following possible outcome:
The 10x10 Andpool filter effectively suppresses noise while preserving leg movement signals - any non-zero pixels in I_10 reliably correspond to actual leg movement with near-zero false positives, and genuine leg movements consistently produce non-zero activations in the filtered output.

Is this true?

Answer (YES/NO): YES